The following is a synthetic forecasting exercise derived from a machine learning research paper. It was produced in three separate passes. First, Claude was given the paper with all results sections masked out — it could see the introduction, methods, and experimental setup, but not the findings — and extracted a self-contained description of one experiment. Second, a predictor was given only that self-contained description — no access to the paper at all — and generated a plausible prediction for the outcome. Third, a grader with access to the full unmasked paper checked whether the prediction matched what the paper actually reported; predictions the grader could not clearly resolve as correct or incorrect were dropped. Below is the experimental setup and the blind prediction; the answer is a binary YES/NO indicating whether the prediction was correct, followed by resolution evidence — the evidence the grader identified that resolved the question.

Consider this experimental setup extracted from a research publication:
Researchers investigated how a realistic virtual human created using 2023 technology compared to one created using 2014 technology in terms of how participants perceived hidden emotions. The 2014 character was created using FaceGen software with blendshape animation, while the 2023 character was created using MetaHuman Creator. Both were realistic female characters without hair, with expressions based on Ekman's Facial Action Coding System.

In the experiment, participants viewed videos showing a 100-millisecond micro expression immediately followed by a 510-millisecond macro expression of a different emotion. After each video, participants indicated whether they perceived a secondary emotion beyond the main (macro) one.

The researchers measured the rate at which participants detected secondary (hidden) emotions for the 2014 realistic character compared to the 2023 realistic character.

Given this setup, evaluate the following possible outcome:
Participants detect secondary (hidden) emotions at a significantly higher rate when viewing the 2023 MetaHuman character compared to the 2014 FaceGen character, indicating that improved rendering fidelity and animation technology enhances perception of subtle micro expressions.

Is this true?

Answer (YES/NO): NO